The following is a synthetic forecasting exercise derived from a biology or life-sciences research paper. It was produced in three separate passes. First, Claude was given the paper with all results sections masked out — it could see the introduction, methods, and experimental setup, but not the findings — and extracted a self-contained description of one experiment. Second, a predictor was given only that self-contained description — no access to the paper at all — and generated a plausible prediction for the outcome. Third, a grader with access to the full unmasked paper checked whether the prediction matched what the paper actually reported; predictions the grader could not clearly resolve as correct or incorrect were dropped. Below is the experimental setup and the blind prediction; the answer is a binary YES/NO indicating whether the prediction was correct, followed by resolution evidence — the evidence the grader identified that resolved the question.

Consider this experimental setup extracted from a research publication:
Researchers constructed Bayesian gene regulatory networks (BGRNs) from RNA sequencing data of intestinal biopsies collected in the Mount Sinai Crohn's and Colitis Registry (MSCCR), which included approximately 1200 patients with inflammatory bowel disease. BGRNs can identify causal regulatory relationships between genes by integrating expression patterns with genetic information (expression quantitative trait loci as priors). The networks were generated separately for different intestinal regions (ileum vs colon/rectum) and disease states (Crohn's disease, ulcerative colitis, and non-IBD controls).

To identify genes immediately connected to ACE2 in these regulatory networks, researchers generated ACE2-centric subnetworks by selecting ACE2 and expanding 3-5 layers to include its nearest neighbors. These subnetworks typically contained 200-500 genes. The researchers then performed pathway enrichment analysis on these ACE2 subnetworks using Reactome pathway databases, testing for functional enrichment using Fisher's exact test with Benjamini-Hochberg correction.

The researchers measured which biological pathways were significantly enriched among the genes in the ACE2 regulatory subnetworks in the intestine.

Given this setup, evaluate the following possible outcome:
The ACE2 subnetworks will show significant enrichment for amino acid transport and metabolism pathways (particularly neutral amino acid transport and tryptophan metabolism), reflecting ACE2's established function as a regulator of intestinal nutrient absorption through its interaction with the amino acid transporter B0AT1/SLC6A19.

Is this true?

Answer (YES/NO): NO